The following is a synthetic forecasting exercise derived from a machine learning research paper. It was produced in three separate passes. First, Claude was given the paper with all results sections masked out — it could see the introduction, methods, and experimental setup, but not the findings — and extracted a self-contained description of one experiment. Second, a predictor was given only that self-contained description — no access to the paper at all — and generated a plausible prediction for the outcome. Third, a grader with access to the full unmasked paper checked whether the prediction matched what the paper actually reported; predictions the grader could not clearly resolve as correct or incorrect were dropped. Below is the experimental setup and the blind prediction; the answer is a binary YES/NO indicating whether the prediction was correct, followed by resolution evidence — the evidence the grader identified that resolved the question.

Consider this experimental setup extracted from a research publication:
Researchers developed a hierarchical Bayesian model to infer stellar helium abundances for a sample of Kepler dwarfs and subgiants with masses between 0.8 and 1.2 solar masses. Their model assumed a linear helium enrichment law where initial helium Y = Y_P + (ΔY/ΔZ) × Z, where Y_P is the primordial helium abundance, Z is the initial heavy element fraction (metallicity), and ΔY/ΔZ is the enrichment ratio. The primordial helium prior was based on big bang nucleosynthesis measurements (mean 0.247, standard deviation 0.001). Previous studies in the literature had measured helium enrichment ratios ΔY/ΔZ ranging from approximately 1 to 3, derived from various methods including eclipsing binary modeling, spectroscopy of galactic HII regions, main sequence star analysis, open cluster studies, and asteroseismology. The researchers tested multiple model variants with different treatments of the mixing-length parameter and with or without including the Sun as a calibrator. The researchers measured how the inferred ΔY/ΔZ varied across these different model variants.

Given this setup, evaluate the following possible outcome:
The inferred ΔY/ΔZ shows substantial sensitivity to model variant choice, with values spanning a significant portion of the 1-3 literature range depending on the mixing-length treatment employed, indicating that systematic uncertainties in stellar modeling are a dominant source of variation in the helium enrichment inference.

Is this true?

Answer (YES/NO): NO